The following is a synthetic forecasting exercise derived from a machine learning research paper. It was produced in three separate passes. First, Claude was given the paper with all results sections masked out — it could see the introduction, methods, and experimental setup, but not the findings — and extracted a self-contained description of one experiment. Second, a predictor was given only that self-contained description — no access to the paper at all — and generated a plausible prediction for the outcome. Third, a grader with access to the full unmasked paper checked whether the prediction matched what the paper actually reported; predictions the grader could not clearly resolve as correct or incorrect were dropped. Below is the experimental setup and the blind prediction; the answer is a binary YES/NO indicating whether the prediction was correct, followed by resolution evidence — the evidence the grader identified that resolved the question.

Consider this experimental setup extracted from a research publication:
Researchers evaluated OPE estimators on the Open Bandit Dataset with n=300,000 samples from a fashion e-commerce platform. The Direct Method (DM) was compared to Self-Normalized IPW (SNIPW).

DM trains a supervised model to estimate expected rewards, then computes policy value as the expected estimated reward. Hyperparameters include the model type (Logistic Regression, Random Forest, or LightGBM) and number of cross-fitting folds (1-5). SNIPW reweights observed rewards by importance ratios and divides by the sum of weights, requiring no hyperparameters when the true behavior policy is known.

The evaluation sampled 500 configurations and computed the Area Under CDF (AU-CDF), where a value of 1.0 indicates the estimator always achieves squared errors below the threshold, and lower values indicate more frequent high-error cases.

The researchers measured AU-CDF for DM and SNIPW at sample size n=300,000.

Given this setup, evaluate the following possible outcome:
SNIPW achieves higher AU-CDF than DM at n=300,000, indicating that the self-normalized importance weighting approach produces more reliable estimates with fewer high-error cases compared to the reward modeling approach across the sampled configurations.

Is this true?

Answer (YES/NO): YES